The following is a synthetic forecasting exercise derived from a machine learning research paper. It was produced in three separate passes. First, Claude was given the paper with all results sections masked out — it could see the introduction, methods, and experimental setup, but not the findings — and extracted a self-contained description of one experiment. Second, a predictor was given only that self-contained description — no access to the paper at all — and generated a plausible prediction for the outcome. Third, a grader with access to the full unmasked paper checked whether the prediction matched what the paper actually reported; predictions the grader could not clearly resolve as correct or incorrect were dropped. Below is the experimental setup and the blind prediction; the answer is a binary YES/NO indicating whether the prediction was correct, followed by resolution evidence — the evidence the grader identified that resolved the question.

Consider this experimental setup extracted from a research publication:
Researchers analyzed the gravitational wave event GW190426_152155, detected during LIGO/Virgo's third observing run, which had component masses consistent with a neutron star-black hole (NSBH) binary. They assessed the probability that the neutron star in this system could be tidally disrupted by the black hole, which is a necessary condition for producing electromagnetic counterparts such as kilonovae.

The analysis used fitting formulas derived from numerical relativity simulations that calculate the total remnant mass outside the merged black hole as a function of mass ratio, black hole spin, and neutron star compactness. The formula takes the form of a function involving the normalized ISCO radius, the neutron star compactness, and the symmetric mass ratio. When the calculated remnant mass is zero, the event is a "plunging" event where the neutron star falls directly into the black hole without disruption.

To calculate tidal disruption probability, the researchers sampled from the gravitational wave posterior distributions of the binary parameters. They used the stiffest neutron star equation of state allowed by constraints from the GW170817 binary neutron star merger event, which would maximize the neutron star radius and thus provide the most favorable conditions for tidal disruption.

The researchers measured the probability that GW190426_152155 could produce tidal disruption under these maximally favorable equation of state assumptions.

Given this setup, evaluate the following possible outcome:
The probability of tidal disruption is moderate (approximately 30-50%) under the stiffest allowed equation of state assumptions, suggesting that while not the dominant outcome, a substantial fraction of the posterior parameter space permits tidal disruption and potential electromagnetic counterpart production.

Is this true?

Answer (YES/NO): NO